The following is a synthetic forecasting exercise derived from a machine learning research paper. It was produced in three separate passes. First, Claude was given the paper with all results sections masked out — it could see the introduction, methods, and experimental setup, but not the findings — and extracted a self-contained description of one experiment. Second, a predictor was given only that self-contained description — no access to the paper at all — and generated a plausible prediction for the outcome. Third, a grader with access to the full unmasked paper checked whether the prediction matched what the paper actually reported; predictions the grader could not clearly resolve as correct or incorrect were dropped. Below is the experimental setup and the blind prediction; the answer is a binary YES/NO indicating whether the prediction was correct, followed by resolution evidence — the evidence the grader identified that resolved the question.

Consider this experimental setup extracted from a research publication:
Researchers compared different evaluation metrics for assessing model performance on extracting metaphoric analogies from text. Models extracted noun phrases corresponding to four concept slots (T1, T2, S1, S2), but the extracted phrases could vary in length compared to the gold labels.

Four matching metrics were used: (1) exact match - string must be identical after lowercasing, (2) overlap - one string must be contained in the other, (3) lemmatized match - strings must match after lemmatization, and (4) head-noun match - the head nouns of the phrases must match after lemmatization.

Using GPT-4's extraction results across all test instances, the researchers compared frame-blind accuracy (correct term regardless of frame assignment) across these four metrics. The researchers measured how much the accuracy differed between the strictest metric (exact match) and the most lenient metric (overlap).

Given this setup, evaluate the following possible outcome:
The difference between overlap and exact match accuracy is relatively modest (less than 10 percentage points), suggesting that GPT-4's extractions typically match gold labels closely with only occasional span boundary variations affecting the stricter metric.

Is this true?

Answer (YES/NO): NO